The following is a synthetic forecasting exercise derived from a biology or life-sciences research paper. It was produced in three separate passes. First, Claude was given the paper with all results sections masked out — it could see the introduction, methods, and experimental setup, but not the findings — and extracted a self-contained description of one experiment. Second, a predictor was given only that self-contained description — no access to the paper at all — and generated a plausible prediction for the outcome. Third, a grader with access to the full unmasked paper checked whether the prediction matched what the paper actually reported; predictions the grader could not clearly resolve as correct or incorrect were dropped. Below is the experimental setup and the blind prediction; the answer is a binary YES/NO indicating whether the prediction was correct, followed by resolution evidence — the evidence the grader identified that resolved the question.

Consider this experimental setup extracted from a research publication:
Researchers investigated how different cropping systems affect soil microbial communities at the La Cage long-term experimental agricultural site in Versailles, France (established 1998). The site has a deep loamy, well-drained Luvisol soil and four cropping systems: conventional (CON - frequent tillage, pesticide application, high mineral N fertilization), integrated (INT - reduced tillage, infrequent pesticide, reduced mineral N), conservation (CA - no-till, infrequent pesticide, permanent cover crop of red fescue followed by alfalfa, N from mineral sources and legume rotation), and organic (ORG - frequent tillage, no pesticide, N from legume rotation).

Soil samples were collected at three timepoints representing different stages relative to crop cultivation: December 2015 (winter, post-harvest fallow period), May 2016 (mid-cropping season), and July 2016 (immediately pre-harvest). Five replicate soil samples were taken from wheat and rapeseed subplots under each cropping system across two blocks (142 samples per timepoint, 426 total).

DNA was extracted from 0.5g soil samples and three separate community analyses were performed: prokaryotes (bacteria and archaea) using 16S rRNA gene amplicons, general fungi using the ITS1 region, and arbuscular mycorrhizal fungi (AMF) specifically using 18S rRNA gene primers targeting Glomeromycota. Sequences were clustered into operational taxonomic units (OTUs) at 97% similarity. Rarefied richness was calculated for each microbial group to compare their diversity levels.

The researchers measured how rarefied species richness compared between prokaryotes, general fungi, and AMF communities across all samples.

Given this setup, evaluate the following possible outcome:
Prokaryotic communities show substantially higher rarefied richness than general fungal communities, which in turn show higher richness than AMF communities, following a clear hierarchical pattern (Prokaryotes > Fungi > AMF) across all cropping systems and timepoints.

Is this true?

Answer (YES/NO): YES